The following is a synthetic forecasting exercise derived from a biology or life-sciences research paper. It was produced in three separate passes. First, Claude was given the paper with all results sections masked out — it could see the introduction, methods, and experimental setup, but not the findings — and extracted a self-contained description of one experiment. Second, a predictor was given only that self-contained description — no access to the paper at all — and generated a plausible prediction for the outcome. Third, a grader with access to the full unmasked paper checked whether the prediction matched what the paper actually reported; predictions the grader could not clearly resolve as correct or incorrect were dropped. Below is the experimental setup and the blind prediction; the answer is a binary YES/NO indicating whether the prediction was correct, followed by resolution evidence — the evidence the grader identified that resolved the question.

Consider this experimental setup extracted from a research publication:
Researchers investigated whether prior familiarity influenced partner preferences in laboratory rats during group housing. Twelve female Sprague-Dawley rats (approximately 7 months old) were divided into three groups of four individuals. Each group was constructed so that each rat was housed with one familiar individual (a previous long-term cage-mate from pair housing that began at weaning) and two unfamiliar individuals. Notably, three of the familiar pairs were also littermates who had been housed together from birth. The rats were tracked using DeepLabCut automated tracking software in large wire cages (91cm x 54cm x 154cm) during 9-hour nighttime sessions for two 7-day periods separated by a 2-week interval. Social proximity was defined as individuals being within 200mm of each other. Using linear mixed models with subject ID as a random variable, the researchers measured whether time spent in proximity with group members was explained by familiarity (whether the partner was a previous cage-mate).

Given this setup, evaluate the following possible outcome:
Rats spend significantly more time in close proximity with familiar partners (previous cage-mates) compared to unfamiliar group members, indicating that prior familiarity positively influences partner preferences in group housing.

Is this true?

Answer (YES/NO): NO